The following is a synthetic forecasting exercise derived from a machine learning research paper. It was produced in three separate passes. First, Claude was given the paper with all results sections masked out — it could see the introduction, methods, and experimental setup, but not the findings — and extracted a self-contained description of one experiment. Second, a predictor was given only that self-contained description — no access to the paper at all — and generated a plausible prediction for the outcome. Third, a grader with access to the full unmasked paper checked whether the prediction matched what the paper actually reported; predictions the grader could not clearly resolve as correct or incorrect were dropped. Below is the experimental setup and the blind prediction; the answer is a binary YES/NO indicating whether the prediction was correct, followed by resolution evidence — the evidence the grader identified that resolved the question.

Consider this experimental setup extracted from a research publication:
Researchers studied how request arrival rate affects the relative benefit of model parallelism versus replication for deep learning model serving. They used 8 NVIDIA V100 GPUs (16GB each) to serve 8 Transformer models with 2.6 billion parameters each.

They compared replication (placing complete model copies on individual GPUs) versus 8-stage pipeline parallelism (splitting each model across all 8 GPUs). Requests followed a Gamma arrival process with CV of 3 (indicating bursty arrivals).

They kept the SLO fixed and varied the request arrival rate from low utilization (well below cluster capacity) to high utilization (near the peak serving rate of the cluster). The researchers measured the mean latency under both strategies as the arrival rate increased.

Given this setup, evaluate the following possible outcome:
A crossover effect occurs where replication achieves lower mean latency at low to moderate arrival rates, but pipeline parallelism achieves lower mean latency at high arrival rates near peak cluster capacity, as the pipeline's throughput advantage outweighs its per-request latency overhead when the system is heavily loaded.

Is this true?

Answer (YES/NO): NO